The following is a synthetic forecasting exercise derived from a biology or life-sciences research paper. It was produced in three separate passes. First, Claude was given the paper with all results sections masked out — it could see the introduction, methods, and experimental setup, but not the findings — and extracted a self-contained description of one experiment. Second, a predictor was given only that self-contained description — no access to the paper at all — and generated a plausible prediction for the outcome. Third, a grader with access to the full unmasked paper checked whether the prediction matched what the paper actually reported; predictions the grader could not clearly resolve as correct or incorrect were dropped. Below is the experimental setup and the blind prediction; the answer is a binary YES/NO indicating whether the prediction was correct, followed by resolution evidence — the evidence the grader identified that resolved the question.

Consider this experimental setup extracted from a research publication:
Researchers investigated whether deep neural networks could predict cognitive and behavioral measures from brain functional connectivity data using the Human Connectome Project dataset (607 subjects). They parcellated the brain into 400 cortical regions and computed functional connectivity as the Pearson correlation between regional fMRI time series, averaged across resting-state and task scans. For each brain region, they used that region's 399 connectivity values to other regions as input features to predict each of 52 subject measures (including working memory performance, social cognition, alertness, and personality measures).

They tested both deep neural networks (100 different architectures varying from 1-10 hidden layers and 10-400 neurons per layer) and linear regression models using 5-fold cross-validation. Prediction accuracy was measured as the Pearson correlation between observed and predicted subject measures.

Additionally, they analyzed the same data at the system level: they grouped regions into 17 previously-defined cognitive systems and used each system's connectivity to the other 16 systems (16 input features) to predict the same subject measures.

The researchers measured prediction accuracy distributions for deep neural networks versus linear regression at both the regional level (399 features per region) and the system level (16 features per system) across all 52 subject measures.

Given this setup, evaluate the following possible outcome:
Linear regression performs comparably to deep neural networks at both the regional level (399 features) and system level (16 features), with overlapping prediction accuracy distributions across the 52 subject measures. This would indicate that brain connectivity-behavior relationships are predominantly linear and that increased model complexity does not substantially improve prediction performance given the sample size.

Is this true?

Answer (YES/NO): NO